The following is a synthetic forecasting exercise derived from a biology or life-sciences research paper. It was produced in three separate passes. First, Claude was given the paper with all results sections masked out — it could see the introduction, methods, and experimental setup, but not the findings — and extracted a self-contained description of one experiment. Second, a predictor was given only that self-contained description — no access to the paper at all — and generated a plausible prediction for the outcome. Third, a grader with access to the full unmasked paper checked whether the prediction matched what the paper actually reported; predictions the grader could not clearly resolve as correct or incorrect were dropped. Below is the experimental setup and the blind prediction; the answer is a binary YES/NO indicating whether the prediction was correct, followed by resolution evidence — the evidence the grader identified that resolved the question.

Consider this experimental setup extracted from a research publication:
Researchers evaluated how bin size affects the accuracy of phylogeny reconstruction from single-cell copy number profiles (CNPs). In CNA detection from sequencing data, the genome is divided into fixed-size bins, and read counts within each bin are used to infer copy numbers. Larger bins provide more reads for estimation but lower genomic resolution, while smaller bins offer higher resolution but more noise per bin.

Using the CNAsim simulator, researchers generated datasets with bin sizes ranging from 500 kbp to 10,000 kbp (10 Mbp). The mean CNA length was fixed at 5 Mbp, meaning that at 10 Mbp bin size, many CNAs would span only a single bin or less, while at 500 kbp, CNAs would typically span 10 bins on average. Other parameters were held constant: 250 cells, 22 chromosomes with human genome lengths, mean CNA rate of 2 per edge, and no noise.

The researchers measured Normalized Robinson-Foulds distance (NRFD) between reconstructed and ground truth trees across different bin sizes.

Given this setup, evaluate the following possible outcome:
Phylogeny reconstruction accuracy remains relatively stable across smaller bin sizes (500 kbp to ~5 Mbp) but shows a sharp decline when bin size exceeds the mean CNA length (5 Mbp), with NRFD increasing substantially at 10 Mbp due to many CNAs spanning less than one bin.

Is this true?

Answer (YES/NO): NO